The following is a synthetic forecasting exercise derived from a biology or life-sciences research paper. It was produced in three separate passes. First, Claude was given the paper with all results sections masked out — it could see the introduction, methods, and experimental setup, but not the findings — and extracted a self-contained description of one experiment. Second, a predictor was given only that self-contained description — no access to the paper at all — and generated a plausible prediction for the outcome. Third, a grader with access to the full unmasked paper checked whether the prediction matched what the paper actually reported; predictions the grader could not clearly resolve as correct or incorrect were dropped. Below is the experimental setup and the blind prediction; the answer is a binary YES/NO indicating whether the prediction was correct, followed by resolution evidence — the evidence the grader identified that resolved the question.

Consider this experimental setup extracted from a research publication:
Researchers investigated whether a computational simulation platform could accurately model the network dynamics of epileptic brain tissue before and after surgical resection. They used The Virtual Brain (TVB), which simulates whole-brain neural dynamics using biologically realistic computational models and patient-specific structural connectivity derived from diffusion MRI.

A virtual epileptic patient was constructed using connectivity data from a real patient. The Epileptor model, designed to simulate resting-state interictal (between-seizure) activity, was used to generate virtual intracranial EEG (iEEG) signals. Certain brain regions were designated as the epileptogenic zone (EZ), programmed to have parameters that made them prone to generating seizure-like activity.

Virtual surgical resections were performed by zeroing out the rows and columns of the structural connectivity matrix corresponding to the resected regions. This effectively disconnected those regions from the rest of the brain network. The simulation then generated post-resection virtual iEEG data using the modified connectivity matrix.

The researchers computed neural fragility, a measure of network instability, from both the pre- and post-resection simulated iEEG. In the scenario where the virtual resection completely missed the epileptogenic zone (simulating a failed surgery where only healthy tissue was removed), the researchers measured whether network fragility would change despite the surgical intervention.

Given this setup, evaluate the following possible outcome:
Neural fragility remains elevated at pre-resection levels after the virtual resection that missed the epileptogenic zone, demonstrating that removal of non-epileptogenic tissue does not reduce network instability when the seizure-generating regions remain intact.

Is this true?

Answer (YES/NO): YES